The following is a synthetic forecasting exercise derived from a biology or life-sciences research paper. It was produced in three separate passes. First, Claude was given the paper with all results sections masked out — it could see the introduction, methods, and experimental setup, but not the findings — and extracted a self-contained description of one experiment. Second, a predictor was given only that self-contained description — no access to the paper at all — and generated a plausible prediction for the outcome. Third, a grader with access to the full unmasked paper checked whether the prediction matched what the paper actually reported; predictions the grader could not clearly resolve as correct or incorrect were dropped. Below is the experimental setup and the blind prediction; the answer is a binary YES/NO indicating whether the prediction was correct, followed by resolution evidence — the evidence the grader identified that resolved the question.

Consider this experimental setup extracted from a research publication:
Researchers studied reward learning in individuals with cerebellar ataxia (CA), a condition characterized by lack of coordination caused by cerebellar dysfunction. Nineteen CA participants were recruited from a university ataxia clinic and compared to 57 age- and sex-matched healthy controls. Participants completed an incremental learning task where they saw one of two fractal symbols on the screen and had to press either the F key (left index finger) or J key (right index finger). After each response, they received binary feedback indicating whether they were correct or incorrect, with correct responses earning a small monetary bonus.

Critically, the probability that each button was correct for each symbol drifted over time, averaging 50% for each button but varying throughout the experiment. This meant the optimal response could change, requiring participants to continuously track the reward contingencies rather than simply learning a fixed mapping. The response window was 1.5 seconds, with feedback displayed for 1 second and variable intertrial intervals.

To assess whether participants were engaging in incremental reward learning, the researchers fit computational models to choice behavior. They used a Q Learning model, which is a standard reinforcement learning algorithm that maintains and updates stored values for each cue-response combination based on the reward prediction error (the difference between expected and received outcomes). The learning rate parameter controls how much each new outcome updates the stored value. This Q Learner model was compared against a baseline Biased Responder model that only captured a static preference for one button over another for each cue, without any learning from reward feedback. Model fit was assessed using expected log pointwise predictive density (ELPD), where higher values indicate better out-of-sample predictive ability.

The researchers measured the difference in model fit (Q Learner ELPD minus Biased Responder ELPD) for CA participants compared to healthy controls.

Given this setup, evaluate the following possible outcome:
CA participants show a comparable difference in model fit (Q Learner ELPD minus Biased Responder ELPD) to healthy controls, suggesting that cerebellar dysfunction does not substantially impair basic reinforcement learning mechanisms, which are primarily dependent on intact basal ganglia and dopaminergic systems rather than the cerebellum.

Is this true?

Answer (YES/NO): NO